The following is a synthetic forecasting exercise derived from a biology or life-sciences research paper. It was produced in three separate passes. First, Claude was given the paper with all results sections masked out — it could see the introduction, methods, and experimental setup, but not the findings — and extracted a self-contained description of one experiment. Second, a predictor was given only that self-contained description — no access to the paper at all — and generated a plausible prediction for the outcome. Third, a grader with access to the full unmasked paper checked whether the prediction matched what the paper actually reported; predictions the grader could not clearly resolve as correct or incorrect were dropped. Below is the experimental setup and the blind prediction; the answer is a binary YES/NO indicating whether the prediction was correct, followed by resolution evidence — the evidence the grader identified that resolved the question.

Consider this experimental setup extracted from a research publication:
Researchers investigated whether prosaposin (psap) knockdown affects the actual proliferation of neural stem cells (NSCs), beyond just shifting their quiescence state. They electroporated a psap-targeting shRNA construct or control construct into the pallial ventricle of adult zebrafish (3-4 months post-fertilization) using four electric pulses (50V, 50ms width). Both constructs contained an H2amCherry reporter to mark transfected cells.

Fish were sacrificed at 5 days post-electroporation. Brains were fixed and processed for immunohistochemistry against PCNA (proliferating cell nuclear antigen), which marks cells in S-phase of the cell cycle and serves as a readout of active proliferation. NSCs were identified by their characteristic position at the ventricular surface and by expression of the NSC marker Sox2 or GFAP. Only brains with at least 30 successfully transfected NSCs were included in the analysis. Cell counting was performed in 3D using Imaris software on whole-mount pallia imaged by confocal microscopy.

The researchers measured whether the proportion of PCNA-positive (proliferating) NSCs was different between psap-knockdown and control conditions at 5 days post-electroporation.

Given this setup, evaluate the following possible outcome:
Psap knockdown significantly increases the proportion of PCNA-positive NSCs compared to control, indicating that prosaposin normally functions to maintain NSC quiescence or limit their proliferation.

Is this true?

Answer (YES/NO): YES